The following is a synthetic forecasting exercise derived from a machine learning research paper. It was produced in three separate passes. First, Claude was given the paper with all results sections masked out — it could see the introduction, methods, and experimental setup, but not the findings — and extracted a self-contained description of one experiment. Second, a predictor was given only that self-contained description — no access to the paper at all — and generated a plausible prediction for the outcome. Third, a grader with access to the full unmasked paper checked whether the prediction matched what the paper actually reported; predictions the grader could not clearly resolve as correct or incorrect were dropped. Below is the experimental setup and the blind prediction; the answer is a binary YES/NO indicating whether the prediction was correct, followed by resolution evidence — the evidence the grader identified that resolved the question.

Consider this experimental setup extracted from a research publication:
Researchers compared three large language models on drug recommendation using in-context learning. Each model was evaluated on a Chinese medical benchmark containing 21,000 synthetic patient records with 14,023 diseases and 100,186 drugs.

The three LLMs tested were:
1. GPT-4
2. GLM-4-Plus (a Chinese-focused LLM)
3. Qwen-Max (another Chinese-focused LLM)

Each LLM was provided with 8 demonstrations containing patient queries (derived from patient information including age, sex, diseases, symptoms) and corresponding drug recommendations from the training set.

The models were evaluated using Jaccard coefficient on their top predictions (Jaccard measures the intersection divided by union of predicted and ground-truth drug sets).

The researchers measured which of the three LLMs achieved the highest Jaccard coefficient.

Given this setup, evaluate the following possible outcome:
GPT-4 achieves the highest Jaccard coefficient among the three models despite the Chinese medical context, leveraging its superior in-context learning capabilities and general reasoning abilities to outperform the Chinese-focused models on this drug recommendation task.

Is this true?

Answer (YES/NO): NO